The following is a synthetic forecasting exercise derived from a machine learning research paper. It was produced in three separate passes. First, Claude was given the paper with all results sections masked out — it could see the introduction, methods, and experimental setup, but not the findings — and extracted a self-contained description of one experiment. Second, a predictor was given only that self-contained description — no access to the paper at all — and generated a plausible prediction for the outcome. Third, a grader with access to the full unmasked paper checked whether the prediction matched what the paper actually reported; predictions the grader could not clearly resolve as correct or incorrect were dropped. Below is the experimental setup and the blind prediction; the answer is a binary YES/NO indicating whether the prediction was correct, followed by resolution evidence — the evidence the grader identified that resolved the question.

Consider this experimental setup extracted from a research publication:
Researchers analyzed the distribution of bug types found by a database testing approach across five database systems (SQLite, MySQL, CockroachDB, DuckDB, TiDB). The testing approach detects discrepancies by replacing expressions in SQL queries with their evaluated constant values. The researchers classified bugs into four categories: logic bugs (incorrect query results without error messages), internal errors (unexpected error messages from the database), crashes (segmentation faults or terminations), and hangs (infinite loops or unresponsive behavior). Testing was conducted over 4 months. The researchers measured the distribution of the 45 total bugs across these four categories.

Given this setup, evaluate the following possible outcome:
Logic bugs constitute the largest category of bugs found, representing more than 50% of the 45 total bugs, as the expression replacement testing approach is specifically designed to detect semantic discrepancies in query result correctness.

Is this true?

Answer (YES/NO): YES